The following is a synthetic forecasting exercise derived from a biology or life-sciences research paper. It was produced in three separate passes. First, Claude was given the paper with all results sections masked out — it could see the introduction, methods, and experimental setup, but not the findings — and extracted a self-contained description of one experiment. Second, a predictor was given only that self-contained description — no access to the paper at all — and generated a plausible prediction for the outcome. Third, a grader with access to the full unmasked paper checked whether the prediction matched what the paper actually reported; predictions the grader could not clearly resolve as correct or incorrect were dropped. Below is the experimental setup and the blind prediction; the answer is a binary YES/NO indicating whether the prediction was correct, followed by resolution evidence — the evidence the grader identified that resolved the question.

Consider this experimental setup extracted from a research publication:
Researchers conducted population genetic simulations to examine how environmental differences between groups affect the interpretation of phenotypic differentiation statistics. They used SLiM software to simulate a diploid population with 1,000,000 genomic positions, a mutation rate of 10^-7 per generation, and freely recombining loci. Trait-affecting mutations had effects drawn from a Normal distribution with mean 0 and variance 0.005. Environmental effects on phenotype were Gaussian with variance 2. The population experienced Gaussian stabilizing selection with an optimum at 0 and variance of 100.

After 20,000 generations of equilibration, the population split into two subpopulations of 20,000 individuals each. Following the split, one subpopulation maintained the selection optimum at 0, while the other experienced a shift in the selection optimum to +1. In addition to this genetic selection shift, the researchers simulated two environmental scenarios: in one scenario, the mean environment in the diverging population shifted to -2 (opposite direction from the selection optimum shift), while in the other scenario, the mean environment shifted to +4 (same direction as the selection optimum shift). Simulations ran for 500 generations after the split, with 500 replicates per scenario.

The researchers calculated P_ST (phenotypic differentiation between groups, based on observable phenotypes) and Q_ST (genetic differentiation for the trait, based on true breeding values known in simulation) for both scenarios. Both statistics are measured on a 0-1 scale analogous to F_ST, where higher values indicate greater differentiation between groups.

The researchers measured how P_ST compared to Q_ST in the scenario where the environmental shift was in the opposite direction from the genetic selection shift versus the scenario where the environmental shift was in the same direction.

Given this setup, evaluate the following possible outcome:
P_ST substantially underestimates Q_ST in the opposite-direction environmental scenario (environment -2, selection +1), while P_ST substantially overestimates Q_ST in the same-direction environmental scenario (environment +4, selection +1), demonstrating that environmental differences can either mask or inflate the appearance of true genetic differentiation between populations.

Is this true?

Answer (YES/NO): NO